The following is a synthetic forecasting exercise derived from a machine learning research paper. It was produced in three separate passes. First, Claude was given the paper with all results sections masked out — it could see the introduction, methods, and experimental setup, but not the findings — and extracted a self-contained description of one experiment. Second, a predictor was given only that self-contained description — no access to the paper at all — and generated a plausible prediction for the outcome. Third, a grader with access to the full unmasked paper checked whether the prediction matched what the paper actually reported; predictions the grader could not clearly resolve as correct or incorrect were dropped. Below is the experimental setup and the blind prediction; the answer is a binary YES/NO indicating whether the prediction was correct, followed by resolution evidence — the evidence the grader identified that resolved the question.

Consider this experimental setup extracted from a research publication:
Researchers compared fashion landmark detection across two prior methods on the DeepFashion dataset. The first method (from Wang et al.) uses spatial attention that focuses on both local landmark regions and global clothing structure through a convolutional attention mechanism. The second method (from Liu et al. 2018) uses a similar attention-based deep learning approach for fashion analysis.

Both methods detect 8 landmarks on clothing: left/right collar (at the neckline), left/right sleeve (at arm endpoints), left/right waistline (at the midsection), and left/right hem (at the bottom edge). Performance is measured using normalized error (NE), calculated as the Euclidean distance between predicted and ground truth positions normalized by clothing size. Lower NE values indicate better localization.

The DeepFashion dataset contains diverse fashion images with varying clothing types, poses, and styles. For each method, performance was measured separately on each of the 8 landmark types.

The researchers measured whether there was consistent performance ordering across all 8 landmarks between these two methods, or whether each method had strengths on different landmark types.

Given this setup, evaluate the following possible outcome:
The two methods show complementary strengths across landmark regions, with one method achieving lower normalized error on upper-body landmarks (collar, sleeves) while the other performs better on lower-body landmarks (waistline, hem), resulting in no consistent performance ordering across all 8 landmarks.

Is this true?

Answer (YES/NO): NO